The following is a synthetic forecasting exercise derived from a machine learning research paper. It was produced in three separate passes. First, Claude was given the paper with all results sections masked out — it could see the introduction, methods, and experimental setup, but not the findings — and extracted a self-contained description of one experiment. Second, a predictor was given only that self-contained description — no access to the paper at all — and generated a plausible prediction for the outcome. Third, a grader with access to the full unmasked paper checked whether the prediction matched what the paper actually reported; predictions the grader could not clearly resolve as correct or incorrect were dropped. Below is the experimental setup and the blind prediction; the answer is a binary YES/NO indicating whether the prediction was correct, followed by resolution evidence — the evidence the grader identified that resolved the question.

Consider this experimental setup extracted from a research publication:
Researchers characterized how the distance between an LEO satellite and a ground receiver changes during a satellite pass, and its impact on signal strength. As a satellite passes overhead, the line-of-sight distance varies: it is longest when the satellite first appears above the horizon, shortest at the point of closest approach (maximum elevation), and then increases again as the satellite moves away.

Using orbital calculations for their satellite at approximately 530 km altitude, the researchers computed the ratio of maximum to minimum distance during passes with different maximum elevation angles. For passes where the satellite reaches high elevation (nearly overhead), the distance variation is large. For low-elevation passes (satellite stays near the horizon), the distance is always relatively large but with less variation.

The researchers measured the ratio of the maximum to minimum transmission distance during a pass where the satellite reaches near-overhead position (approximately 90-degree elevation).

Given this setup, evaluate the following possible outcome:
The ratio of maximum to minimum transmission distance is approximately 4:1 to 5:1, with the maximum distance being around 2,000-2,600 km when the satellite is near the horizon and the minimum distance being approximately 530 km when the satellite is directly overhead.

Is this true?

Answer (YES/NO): YES